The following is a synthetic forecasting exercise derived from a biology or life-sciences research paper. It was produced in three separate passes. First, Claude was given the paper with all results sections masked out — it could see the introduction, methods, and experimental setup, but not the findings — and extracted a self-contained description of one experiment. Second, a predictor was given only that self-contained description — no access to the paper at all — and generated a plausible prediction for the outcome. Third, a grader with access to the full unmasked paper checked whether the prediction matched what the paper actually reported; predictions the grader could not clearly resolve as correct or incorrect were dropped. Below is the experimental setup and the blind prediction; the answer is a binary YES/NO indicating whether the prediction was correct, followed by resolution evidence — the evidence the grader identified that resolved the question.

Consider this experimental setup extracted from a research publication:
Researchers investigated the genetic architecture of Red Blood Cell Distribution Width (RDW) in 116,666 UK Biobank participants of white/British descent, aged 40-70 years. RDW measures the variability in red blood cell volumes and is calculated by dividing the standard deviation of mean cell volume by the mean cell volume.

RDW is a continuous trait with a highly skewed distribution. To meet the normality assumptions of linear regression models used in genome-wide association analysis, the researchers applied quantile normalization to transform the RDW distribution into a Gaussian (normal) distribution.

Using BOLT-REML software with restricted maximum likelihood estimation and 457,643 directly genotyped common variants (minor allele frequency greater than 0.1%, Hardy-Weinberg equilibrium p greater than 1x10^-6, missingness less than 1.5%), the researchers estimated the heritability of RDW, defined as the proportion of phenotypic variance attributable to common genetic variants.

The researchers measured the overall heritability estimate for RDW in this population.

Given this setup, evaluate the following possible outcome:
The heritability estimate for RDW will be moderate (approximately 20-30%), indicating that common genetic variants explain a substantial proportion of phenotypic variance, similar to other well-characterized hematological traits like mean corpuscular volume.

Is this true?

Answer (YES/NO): YES